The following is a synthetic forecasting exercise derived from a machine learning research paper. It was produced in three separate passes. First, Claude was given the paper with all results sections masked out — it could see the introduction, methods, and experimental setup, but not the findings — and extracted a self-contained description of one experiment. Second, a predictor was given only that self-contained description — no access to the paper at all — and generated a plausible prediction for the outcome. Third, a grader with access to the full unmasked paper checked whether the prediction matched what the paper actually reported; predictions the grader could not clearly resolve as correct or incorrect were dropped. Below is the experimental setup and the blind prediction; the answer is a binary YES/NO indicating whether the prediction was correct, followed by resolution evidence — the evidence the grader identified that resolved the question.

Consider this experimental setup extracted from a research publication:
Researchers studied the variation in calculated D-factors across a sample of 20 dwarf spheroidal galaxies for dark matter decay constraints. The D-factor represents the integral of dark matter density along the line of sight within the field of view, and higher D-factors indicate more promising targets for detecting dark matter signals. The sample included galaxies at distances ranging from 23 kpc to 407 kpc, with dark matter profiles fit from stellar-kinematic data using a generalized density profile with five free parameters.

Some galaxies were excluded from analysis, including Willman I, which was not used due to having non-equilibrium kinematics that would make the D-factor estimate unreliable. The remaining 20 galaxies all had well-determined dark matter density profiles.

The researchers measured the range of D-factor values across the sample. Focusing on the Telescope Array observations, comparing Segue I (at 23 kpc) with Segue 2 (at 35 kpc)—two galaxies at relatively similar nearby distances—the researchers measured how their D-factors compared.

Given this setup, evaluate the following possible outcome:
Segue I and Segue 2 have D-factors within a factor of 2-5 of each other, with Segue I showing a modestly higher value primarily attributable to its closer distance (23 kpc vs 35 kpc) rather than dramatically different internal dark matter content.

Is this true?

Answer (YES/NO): NO